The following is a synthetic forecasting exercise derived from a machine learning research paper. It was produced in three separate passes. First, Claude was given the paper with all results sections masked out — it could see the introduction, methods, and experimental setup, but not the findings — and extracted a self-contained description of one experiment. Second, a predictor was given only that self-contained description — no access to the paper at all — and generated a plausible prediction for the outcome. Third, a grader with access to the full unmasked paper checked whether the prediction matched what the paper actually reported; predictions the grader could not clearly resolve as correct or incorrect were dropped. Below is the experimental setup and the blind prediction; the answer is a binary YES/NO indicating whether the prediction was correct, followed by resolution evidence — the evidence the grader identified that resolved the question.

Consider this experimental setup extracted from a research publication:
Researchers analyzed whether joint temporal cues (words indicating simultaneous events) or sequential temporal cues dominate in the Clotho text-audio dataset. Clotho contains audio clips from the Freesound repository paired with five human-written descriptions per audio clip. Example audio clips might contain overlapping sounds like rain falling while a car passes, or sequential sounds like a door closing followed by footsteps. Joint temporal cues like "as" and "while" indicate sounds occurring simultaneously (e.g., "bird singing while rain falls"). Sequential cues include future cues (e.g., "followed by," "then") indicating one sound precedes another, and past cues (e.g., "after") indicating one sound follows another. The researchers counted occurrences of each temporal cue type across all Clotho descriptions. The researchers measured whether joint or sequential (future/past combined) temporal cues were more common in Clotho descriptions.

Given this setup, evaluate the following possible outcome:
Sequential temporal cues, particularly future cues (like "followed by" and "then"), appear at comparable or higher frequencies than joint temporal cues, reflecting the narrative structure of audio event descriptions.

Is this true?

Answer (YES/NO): NO